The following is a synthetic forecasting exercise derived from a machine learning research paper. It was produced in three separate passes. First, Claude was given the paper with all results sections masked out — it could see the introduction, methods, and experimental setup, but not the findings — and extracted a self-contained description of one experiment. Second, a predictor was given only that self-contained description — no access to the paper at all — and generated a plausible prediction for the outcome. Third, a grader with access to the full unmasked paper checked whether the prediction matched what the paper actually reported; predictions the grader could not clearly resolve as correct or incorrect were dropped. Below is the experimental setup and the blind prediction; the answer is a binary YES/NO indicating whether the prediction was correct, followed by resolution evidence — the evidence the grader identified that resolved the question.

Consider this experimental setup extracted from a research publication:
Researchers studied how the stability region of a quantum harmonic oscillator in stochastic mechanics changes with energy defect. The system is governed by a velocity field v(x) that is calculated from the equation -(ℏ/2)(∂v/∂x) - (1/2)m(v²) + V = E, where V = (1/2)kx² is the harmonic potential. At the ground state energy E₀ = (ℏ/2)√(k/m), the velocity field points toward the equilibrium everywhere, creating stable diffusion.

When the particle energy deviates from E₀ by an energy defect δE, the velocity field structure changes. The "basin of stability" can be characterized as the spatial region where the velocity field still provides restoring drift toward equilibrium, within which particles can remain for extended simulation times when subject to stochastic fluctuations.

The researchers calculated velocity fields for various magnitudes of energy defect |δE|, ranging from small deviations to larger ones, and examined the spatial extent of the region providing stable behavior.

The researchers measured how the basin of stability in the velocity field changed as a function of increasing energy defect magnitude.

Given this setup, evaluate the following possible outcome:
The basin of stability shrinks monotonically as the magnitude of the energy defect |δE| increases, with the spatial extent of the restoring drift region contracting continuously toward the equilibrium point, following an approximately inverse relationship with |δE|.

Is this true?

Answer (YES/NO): NO